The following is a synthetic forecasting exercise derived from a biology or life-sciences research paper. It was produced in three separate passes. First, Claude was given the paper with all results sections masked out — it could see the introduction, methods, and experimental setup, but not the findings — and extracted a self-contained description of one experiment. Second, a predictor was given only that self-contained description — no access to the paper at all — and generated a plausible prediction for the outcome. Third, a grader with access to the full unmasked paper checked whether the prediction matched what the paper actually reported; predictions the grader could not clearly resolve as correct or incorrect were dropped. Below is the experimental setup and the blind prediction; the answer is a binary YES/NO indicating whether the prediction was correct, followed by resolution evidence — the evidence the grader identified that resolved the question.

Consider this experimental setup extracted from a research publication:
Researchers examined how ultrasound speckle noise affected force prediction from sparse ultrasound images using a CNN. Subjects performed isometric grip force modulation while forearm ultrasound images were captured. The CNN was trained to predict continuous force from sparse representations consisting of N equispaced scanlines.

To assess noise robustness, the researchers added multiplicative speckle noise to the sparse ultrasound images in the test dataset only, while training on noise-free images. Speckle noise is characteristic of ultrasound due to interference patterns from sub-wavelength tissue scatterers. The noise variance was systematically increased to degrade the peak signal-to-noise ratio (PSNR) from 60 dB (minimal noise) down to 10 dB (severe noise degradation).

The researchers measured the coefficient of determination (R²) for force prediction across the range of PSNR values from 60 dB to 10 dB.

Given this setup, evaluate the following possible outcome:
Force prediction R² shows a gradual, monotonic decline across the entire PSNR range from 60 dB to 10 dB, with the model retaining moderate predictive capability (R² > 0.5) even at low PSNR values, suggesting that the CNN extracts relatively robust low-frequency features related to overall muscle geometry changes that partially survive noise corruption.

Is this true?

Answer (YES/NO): NO